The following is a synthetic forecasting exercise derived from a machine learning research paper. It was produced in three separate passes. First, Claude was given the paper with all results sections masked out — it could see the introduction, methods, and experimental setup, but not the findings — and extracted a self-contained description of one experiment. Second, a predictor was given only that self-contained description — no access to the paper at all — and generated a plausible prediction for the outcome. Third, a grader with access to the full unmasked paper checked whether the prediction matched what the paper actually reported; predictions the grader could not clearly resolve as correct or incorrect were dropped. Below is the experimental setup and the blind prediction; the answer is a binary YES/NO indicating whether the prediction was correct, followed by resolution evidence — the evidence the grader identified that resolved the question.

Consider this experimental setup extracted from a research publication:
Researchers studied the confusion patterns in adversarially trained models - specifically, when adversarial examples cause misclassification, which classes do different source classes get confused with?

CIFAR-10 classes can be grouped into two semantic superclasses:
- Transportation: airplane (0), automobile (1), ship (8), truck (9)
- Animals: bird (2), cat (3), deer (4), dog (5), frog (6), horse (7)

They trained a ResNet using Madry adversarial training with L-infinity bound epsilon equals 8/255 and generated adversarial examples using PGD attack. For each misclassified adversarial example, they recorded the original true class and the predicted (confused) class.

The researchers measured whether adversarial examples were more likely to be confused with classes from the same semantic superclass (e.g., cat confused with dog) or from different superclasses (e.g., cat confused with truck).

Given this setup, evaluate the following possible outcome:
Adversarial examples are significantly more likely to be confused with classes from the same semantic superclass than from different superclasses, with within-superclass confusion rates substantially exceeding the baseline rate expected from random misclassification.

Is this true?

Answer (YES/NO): YES